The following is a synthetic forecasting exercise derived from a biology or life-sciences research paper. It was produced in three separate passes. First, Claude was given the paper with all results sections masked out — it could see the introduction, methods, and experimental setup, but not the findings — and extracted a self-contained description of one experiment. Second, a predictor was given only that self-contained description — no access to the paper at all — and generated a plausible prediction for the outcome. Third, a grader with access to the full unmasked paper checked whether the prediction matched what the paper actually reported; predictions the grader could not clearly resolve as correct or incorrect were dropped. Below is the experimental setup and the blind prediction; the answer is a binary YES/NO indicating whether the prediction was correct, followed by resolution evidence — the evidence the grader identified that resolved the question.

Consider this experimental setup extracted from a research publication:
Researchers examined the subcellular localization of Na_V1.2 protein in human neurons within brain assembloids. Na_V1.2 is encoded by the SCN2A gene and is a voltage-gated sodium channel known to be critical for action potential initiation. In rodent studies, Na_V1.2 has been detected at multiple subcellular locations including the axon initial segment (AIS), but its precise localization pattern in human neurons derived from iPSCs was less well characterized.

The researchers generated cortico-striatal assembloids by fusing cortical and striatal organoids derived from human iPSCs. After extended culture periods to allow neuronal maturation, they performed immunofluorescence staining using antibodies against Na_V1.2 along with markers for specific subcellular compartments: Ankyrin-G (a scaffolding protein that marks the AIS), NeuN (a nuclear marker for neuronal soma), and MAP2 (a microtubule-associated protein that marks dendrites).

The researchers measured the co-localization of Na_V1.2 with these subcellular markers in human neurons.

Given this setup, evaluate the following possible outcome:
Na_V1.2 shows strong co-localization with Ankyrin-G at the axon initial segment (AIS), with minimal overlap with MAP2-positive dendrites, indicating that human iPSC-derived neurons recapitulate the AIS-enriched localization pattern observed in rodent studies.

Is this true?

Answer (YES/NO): NO